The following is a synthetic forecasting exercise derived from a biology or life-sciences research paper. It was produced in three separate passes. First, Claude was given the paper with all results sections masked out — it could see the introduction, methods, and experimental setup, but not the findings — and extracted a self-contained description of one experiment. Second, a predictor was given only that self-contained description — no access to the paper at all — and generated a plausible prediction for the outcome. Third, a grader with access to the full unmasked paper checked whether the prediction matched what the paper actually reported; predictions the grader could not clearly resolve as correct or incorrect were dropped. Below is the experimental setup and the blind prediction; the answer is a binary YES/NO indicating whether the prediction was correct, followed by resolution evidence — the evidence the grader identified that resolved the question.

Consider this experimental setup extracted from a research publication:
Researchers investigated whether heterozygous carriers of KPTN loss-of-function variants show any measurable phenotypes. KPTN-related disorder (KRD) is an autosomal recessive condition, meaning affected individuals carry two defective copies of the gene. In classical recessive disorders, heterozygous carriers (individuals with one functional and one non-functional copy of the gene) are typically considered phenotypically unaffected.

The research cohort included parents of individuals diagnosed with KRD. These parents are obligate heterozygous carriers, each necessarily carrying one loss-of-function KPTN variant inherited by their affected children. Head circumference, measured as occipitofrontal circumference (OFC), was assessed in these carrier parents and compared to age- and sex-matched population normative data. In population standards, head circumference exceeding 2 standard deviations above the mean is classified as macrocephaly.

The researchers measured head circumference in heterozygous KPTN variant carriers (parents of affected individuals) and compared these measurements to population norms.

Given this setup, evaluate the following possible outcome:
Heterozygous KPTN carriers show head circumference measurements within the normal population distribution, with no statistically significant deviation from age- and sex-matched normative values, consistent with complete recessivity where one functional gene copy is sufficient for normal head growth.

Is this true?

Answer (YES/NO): NO